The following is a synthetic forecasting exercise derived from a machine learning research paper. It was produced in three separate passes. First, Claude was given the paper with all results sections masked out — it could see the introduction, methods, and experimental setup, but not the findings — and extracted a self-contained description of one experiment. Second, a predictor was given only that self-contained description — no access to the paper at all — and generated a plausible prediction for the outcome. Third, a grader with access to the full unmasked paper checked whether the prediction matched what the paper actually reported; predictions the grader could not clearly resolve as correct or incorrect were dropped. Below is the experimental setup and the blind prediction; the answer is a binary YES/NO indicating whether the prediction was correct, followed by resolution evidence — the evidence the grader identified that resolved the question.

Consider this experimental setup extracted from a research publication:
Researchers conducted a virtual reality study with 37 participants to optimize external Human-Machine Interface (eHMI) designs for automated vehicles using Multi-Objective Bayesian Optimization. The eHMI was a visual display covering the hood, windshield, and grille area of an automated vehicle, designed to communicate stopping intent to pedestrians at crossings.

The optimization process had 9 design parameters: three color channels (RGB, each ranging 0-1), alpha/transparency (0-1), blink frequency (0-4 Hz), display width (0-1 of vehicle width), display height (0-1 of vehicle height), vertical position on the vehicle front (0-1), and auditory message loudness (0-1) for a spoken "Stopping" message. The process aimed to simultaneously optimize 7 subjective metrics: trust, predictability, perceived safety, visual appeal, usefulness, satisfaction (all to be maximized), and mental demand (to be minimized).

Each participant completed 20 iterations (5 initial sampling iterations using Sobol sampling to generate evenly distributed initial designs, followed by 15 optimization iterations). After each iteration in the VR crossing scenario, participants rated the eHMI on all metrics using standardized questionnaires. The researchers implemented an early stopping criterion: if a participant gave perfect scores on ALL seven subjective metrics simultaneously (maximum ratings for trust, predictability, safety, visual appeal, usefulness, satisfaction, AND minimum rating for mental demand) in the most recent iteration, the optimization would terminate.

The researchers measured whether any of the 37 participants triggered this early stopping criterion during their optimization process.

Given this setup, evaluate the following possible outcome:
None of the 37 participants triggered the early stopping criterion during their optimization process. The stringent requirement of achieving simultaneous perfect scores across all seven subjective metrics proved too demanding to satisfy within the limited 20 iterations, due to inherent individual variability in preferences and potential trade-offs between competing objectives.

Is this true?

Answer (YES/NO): YES